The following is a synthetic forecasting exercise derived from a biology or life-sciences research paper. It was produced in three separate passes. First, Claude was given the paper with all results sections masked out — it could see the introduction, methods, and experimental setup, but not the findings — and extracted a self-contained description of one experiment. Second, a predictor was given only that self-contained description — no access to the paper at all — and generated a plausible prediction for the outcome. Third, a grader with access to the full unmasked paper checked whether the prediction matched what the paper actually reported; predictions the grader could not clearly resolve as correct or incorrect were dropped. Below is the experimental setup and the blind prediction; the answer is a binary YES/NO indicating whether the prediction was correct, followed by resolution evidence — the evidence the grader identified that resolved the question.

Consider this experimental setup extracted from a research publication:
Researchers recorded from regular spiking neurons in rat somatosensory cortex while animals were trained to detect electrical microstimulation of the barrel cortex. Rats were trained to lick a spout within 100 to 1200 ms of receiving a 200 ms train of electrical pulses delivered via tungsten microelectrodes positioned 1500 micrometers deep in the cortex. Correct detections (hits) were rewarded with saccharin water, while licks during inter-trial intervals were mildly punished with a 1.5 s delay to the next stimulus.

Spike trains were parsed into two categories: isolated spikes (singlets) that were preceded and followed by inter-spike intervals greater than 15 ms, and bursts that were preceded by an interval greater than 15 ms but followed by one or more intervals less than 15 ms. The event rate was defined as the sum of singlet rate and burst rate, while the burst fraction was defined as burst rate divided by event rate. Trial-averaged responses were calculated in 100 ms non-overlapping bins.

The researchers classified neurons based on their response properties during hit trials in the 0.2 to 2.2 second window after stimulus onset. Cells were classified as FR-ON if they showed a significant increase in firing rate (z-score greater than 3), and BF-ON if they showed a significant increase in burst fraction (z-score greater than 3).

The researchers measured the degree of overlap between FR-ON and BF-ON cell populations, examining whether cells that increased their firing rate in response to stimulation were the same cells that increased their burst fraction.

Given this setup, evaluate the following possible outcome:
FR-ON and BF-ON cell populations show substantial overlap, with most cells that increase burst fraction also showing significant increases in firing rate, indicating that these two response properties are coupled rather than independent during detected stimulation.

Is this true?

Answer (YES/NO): NO